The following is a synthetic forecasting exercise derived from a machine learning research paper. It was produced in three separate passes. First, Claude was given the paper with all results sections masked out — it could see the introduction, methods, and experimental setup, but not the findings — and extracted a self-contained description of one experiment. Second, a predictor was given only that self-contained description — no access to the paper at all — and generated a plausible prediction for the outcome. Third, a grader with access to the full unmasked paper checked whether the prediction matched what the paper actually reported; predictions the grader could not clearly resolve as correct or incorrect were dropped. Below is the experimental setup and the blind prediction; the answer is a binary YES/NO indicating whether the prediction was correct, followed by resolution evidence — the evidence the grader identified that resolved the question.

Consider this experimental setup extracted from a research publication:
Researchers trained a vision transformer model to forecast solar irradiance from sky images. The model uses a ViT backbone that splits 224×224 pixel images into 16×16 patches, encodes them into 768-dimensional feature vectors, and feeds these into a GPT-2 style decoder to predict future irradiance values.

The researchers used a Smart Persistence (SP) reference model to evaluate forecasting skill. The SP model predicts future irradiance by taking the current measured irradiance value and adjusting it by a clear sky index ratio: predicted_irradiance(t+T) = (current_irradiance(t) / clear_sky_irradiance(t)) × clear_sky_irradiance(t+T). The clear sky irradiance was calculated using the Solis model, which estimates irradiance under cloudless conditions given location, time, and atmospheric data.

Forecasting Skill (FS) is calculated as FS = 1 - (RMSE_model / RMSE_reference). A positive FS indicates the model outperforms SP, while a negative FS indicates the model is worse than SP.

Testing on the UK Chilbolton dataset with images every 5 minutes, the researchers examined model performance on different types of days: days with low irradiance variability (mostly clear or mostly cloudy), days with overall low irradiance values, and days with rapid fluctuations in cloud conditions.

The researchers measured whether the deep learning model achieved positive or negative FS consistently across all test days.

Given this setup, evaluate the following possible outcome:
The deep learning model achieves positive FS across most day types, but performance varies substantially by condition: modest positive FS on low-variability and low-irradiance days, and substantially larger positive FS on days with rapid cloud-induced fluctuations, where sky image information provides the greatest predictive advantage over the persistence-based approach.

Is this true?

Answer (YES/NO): NO